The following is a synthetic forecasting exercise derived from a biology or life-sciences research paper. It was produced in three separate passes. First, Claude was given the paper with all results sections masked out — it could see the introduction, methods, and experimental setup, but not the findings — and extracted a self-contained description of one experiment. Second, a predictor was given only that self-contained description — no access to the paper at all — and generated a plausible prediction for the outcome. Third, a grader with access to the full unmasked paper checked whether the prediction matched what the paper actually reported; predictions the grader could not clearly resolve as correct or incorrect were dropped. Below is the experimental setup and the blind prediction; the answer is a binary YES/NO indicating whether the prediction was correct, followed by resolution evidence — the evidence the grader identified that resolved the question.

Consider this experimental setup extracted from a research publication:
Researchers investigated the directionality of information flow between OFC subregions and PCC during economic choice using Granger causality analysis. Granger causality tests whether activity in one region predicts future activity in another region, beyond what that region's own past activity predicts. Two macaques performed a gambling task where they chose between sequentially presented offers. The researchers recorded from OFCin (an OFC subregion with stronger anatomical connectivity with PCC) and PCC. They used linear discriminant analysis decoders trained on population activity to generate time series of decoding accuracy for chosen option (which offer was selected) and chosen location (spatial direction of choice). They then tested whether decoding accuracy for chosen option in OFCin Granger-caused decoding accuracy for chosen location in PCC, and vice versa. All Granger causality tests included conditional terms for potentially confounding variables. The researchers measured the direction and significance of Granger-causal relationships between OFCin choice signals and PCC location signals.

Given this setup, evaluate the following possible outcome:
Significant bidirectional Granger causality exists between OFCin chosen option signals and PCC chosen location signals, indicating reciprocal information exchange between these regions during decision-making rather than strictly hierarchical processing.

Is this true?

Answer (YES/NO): YES